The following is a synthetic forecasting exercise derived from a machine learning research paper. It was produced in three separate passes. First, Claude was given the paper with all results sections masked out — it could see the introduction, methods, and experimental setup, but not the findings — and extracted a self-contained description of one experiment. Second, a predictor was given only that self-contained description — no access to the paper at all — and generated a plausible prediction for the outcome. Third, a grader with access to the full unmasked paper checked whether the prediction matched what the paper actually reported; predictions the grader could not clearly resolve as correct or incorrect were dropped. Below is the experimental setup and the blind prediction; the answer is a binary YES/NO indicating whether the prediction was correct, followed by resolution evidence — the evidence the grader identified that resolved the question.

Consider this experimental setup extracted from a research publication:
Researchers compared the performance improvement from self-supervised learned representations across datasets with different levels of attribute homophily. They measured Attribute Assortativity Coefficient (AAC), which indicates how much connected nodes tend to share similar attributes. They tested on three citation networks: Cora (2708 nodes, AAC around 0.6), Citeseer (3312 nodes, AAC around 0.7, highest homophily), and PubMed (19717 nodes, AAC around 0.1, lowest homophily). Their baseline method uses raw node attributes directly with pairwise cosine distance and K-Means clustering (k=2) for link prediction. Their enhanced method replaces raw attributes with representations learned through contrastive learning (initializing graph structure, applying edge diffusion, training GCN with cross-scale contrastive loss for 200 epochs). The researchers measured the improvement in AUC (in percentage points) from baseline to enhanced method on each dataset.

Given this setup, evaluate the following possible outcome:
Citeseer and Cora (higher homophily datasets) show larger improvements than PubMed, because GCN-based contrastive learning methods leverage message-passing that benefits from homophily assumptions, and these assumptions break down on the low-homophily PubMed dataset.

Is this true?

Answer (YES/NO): YES